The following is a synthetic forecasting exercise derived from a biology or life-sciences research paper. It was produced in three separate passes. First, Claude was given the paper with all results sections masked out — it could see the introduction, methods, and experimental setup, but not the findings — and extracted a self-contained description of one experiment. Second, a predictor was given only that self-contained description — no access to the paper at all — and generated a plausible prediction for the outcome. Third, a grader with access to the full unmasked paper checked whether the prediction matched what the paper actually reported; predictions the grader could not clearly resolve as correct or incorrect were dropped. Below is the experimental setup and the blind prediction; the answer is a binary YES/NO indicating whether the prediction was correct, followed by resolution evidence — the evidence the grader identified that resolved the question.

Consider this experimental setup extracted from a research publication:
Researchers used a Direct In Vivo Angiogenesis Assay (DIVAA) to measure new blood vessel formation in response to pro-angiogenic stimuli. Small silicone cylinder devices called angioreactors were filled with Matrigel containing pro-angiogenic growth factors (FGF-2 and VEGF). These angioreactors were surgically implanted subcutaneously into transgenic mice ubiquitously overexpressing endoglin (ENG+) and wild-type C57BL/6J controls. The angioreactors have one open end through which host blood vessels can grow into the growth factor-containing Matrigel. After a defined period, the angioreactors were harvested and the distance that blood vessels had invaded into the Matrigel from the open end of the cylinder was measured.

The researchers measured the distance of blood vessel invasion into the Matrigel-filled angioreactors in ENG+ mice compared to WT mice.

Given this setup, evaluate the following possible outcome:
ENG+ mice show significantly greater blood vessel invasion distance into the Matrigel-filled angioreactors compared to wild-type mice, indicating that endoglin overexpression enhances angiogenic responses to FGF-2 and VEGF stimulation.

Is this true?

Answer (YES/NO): NO